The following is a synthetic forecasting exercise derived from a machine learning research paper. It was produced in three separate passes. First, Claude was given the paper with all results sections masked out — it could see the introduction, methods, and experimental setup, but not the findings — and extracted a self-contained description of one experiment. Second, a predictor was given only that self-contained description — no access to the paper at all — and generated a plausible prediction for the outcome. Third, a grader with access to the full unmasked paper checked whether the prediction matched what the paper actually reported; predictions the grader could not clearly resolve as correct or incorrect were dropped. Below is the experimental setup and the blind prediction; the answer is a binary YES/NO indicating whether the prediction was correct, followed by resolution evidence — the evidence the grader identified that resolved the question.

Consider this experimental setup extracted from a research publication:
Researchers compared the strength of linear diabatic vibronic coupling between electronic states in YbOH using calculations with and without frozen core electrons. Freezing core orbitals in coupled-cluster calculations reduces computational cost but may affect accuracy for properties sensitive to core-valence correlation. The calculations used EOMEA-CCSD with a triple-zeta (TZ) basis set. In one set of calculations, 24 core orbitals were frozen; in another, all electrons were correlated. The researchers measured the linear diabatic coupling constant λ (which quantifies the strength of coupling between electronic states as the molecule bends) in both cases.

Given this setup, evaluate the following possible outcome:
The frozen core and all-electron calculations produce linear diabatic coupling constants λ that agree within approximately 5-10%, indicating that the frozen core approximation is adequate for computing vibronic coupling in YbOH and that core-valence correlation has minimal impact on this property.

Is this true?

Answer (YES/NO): NO